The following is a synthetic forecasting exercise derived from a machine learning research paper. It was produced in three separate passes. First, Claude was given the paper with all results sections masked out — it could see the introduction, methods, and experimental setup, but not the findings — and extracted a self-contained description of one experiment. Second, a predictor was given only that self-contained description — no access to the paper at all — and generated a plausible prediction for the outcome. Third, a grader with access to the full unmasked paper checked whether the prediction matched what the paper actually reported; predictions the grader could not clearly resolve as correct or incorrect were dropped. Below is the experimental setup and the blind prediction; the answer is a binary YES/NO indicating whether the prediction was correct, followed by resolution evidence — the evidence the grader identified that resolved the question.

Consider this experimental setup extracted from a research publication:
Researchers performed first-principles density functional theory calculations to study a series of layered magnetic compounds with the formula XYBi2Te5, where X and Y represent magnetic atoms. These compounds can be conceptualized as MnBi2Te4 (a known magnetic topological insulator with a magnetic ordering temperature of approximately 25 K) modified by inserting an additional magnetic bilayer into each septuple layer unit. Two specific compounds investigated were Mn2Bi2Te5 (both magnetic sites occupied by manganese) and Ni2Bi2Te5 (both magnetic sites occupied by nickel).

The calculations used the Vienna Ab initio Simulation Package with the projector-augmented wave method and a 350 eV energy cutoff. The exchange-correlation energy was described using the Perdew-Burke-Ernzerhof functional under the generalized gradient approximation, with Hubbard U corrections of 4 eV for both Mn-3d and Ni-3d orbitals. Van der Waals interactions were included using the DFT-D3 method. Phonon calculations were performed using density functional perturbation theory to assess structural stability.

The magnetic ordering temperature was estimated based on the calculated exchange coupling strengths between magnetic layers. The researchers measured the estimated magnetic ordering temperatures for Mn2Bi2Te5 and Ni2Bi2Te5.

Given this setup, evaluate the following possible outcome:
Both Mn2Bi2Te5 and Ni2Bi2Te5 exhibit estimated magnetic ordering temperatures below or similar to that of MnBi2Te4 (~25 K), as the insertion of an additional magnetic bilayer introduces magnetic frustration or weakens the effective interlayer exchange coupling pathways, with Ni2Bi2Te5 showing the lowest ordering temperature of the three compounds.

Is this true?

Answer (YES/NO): NO